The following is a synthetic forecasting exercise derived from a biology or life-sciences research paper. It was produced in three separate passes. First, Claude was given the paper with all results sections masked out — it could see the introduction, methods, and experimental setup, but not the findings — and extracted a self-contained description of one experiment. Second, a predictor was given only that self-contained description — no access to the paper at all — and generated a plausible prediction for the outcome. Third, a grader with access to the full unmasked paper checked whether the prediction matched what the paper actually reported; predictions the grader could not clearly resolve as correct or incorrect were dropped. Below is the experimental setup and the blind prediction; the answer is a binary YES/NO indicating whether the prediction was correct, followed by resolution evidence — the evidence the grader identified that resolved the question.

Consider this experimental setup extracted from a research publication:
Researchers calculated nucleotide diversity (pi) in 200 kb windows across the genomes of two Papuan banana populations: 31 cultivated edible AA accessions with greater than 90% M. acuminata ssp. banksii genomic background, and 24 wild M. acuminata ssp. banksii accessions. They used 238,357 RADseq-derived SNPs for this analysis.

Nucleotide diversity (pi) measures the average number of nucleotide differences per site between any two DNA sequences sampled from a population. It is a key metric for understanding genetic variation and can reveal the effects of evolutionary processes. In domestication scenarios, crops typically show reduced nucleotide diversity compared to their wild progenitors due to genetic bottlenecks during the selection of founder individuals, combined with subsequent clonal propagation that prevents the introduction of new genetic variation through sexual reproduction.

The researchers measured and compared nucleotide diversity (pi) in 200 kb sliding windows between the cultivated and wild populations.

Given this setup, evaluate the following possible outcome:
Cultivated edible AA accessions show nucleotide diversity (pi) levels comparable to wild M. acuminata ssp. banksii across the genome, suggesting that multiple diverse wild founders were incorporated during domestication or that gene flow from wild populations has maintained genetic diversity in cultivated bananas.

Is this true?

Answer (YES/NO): NO